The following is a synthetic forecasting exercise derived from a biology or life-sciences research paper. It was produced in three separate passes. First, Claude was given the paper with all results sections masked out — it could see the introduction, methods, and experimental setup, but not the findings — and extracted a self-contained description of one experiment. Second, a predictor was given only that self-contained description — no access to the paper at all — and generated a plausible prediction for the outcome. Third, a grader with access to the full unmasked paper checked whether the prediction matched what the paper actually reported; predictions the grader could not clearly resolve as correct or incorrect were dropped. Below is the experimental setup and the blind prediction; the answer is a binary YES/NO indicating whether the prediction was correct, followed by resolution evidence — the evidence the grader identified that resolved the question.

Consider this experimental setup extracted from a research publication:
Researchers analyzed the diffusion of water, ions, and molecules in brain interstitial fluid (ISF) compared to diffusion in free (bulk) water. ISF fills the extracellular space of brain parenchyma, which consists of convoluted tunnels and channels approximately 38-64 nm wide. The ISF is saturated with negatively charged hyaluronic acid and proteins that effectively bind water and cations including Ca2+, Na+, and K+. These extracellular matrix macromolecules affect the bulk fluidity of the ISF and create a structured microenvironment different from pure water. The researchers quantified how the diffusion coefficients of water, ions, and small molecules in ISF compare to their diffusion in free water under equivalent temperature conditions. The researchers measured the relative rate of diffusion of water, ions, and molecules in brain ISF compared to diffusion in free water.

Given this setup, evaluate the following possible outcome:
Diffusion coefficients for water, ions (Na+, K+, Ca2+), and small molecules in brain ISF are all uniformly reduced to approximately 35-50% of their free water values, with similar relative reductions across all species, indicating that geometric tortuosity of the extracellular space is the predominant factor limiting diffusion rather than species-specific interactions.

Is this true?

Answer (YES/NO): NO